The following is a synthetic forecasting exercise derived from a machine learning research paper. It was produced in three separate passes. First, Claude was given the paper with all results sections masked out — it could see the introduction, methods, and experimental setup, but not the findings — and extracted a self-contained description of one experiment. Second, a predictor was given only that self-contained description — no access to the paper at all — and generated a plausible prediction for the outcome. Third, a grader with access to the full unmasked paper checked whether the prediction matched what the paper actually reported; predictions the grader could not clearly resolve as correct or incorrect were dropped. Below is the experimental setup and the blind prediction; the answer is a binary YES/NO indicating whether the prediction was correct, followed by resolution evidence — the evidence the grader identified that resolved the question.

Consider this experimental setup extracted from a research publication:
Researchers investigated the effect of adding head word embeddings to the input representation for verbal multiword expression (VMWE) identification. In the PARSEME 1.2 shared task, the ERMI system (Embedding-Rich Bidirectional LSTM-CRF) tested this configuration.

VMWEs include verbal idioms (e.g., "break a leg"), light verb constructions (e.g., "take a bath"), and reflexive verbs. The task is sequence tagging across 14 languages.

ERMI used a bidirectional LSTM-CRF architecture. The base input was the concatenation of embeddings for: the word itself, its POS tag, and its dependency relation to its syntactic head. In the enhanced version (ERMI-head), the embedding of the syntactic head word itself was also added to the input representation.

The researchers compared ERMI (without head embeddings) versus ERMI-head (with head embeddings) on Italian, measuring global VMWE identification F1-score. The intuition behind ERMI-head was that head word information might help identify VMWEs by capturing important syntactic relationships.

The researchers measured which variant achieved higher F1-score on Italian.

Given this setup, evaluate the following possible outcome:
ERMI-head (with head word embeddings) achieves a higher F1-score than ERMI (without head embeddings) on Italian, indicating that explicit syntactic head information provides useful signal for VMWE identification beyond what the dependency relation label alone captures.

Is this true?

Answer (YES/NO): NO